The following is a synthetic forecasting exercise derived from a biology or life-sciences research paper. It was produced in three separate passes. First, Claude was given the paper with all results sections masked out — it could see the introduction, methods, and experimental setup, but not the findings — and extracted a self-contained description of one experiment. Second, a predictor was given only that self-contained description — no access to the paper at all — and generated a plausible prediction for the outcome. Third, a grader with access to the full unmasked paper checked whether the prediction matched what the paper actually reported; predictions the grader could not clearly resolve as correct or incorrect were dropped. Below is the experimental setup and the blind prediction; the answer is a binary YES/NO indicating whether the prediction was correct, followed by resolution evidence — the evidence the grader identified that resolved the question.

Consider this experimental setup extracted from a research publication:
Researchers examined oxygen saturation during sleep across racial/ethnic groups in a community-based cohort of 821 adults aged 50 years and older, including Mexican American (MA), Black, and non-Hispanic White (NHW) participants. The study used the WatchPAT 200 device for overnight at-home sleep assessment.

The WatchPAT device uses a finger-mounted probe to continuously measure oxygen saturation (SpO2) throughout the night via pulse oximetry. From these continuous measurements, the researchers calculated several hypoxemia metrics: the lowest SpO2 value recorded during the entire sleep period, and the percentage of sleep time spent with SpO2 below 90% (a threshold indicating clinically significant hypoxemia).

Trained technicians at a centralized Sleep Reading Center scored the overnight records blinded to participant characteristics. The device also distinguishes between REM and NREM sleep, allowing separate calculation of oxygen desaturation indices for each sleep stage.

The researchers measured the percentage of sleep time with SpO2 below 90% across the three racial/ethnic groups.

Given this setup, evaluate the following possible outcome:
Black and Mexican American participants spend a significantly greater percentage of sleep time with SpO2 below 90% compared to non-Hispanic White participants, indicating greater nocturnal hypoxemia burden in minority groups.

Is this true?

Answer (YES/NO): NO